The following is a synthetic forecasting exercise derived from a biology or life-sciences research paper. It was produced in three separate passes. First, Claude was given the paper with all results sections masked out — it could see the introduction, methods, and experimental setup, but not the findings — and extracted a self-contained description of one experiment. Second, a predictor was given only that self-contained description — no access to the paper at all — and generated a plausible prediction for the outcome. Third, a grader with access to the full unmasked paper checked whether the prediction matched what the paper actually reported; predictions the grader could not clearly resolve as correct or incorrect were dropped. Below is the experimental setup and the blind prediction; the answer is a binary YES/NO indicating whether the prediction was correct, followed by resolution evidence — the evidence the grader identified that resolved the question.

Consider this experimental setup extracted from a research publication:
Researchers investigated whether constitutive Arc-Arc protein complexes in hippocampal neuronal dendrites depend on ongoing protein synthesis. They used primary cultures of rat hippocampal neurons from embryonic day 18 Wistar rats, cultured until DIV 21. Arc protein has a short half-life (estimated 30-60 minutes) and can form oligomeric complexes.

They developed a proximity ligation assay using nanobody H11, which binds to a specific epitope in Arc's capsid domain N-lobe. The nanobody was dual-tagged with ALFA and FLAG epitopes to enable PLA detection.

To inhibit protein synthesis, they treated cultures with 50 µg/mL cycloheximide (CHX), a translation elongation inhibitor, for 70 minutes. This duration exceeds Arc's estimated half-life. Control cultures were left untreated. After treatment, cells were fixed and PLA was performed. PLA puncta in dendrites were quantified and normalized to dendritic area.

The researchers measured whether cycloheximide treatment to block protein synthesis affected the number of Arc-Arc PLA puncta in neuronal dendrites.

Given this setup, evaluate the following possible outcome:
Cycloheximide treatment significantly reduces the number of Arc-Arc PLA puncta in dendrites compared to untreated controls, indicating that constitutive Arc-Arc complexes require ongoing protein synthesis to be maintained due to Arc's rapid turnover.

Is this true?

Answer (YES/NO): NO